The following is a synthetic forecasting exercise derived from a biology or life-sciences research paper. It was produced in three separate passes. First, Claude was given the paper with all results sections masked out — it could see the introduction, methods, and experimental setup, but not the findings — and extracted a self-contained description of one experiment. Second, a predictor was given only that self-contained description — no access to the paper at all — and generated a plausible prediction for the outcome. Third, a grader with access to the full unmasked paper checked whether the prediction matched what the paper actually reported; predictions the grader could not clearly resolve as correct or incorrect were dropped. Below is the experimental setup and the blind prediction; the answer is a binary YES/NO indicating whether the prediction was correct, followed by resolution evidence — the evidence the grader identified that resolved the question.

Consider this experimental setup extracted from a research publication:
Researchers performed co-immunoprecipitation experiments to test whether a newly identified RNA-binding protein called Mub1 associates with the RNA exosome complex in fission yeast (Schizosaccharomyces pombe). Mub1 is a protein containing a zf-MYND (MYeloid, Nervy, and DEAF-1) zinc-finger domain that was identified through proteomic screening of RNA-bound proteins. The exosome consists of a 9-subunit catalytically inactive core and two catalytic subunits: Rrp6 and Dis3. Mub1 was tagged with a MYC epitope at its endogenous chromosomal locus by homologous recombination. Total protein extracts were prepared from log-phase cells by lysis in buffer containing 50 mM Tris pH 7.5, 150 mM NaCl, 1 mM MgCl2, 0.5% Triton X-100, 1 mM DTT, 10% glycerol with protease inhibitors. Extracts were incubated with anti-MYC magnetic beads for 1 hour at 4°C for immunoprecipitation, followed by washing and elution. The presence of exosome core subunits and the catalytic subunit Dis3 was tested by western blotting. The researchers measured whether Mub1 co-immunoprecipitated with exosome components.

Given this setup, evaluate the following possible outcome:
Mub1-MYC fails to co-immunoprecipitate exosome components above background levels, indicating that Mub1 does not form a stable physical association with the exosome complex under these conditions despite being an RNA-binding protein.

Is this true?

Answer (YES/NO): NO